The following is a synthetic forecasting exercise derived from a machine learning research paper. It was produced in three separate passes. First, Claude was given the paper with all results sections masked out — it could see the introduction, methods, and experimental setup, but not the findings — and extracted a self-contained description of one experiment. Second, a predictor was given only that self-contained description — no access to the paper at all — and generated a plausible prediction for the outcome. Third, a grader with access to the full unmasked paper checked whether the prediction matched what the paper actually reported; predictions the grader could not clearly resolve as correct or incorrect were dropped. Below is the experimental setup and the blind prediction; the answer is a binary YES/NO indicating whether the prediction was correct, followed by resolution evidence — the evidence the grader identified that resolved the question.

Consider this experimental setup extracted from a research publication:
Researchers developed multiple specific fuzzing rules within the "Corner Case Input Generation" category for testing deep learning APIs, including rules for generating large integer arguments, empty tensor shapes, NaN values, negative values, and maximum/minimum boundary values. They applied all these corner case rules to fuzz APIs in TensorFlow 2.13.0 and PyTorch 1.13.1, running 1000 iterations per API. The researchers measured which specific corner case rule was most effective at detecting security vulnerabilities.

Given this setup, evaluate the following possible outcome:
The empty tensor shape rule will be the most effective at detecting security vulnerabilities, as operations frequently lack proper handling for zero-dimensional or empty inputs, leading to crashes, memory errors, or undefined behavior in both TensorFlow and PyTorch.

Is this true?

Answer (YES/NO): NO